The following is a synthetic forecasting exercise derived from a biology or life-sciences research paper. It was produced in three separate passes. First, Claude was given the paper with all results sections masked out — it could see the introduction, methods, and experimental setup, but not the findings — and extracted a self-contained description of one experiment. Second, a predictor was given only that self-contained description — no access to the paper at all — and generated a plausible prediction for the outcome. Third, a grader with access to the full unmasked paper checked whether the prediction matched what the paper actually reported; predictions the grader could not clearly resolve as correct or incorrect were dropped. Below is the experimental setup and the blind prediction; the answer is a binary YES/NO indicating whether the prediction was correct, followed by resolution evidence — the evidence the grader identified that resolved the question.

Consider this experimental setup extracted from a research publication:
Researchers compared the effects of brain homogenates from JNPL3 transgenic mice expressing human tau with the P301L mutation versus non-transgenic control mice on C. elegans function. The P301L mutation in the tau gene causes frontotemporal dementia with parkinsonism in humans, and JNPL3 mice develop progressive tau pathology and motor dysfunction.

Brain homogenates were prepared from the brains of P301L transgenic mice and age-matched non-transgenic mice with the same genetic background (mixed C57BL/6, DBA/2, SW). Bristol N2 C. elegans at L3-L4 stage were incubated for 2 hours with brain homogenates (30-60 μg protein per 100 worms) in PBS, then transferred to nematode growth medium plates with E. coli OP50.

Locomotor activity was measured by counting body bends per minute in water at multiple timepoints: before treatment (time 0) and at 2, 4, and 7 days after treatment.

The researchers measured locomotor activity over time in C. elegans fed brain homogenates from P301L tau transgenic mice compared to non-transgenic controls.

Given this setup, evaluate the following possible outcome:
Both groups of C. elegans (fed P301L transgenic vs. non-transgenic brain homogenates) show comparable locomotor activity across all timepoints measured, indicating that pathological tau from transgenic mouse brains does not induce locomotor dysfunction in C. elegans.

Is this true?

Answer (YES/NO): NO